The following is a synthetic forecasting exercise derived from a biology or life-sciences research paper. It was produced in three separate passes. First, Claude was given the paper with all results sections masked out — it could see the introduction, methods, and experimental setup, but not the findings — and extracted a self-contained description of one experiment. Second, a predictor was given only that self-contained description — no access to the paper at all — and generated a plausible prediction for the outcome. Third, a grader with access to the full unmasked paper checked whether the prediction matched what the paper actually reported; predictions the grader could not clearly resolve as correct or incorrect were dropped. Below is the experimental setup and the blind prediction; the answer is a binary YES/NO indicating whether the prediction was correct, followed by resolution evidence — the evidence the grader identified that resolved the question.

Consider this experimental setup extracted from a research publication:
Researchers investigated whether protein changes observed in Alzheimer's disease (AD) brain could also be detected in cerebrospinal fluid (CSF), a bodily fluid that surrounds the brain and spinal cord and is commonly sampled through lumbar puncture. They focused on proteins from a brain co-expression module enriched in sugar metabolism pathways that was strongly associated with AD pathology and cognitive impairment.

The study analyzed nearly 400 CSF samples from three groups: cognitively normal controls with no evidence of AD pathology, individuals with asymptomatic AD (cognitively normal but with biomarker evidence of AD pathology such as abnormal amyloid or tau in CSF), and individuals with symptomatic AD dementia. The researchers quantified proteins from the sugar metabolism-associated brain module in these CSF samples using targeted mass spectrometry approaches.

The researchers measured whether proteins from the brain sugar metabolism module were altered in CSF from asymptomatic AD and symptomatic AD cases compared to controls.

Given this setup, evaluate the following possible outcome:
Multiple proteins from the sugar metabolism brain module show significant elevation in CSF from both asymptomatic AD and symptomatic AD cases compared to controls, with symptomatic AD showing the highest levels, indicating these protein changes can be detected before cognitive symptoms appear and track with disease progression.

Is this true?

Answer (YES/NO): YES